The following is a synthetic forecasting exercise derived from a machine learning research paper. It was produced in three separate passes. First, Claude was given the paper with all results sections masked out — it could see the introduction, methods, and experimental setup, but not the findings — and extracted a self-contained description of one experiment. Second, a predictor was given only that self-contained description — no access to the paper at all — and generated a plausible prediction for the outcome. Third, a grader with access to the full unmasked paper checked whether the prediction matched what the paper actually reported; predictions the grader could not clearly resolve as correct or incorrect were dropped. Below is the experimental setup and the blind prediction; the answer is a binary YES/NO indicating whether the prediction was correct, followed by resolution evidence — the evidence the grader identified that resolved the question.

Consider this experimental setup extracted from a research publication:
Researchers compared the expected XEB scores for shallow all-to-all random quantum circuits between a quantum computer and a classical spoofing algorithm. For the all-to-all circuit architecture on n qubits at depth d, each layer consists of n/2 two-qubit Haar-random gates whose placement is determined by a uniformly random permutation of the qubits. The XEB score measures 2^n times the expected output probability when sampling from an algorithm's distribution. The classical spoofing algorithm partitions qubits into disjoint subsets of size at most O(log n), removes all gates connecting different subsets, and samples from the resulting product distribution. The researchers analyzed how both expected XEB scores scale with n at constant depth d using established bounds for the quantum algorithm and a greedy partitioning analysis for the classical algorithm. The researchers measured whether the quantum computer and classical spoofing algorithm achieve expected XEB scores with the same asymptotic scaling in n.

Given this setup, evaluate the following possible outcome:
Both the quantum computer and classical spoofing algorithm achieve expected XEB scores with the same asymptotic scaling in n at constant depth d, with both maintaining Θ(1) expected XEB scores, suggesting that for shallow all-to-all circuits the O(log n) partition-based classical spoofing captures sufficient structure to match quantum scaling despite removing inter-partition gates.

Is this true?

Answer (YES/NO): NO